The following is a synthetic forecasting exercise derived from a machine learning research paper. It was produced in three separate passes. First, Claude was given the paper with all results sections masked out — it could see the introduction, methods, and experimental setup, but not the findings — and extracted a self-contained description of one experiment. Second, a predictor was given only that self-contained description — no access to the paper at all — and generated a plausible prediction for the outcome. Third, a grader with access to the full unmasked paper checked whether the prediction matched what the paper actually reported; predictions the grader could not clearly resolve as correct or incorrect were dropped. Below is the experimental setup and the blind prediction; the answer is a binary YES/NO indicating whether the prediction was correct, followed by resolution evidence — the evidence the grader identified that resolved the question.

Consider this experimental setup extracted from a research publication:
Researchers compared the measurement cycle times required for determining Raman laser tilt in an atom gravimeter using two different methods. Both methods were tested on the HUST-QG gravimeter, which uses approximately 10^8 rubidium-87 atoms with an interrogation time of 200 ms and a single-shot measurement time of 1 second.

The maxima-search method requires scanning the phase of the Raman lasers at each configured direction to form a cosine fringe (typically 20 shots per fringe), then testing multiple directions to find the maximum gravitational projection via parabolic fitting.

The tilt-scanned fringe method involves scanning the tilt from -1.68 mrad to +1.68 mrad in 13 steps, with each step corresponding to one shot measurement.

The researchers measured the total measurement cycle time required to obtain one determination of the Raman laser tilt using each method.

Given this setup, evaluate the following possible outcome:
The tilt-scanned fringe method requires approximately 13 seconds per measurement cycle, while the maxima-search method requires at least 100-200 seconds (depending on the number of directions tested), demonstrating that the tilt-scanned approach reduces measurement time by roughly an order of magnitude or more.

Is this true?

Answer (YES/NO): YES